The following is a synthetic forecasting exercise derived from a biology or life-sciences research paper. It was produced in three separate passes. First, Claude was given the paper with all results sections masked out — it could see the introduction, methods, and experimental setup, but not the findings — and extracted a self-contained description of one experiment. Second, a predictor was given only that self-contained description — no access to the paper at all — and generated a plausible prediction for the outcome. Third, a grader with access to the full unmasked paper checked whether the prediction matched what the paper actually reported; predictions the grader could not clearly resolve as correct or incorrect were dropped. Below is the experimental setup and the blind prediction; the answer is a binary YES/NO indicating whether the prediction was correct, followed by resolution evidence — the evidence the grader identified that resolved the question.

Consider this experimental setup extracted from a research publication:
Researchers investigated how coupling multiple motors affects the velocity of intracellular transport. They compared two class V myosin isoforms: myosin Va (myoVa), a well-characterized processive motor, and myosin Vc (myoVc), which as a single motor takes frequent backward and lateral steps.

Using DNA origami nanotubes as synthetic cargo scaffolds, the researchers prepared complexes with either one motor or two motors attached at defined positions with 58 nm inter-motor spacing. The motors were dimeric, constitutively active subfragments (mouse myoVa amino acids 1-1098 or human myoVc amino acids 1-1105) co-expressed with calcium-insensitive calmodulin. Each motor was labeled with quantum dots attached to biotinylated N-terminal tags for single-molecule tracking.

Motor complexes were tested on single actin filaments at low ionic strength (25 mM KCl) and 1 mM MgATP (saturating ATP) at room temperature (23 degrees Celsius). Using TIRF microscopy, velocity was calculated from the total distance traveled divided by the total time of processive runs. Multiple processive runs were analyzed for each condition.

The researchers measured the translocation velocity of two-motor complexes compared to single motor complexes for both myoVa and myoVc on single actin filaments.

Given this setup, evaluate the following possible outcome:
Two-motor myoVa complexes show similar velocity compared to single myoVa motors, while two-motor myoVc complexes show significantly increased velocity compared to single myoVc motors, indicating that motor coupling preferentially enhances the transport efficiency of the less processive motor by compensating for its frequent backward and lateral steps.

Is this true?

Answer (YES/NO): NO